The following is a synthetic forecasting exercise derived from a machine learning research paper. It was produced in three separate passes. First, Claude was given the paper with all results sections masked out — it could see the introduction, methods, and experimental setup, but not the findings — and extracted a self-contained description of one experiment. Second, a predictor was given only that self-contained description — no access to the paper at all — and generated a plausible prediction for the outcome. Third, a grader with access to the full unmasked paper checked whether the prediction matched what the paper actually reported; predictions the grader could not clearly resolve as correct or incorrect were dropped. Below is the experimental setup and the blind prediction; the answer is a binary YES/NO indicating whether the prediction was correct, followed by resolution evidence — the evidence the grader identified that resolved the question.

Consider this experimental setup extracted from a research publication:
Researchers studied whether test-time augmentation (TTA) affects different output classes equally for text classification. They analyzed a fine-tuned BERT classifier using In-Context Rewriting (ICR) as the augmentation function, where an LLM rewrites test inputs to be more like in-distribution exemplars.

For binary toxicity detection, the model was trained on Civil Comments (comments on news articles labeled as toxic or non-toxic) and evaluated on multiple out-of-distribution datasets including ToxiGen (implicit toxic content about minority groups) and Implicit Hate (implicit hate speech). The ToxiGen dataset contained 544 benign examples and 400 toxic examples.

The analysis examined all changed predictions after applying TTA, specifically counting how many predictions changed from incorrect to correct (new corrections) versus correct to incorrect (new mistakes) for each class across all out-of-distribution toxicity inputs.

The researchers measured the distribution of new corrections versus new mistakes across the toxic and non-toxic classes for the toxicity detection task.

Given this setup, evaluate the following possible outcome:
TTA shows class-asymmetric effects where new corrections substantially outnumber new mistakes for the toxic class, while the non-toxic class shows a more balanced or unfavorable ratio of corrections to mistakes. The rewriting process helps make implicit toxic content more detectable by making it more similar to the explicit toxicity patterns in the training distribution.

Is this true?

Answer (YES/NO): NO